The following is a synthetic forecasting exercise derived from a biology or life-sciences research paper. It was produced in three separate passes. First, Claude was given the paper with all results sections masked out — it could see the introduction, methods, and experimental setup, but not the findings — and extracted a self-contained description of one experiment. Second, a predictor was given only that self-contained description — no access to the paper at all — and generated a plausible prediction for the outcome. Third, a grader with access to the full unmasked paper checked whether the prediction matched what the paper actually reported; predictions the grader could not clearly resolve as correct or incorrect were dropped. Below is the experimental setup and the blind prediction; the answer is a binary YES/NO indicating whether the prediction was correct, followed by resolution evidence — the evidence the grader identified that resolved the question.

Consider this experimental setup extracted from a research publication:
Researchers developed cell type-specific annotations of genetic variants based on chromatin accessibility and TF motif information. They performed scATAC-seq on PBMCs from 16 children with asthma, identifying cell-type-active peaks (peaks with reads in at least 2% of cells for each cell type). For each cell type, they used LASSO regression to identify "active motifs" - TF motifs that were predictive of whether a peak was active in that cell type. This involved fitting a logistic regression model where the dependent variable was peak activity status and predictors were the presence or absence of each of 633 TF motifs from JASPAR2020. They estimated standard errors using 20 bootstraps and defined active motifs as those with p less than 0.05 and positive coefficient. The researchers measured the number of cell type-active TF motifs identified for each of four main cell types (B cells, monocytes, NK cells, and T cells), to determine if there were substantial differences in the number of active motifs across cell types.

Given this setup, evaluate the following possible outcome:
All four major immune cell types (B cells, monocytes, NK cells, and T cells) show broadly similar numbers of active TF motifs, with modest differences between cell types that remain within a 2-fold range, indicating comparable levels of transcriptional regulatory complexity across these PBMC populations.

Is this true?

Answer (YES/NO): YES